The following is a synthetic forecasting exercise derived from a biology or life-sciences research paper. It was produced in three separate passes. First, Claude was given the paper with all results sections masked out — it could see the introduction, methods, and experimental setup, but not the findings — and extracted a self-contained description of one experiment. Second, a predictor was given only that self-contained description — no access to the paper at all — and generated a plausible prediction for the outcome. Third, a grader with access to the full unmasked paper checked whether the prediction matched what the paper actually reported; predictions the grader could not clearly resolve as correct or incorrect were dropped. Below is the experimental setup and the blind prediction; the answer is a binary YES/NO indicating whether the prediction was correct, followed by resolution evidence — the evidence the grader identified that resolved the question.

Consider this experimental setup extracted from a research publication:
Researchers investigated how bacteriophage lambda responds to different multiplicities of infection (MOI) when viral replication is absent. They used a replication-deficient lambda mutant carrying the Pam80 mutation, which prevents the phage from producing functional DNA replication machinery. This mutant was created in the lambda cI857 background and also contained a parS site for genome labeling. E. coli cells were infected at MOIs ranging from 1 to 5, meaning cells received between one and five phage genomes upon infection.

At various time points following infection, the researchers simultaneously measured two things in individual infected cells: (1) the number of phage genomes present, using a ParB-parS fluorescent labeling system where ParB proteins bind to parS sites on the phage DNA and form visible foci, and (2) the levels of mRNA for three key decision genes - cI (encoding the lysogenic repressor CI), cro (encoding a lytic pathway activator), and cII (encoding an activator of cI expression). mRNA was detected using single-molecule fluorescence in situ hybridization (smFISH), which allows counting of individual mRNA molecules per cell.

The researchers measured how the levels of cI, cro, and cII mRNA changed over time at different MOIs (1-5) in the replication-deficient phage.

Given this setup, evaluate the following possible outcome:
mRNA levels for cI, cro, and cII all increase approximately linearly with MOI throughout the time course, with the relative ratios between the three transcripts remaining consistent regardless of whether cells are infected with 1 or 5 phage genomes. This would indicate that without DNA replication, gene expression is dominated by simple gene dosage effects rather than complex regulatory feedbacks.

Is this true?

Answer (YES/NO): NO